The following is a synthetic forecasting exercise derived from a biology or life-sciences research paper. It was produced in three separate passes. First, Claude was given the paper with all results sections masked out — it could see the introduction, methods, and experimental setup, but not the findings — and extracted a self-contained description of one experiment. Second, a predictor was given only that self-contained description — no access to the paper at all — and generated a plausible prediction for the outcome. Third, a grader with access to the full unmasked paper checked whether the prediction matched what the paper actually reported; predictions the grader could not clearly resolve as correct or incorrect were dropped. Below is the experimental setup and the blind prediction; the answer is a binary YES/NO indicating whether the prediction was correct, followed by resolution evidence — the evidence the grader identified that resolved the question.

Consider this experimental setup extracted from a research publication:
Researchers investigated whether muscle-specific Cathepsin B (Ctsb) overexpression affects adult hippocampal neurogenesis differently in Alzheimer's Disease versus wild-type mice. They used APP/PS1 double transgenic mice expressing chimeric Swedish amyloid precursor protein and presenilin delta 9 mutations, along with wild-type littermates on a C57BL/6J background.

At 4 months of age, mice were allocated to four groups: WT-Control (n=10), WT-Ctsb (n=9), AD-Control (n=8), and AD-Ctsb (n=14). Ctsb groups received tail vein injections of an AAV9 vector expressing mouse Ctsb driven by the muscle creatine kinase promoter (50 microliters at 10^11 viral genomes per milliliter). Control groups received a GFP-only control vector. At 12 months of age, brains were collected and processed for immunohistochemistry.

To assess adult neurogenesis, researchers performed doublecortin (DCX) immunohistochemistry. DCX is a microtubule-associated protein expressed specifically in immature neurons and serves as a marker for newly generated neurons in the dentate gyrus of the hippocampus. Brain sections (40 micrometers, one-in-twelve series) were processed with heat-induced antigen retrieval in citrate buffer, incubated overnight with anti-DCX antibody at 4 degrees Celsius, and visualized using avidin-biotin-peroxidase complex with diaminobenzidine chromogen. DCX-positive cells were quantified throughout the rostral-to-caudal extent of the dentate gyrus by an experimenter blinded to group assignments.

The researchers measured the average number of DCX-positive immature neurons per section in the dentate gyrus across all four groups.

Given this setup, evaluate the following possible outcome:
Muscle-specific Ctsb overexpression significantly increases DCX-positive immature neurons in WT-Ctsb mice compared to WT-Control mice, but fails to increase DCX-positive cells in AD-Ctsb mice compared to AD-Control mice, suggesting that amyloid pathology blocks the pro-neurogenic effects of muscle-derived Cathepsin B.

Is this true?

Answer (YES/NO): NO